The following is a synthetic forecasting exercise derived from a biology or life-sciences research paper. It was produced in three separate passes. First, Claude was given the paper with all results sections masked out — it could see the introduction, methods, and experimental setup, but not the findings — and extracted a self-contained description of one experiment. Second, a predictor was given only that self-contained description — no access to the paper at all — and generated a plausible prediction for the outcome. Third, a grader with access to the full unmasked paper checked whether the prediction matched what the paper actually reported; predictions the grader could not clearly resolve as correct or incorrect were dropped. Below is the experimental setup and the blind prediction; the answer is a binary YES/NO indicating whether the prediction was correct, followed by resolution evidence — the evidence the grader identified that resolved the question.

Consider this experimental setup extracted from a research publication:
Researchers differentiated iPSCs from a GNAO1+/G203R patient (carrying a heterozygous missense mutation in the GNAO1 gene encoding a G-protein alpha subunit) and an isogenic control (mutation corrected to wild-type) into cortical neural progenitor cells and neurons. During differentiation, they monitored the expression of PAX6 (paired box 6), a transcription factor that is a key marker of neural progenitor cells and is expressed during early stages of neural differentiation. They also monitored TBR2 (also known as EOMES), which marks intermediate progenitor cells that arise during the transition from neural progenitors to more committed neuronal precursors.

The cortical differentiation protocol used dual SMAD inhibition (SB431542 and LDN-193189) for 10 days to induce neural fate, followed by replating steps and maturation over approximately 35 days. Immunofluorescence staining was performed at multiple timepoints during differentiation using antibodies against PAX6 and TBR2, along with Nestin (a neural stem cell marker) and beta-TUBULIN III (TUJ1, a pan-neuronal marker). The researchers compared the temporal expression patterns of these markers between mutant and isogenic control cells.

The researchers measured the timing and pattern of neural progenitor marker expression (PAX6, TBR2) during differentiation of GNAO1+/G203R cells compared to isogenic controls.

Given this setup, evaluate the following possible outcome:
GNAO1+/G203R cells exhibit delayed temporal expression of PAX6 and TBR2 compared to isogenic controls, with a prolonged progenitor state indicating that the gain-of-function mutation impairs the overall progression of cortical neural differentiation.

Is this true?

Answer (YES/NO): NO